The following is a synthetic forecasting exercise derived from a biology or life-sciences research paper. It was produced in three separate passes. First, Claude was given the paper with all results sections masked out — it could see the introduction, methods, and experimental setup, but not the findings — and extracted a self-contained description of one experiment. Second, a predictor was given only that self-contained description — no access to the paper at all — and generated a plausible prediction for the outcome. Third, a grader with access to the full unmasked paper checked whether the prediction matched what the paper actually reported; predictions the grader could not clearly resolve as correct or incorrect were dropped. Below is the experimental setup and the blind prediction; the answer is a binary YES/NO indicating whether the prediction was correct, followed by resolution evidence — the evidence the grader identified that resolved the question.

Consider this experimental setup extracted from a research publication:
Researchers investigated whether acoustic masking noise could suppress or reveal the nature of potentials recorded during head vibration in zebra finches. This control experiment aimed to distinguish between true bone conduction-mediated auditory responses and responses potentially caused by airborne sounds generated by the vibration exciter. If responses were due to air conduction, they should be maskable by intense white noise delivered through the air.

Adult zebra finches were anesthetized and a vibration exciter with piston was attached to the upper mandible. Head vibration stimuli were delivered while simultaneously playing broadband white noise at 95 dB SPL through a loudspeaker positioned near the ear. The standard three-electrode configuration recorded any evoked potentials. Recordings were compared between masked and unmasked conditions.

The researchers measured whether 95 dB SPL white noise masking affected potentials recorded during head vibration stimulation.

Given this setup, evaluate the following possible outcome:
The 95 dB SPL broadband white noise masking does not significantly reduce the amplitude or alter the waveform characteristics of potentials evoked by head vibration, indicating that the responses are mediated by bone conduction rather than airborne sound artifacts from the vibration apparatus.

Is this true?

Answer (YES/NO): NO